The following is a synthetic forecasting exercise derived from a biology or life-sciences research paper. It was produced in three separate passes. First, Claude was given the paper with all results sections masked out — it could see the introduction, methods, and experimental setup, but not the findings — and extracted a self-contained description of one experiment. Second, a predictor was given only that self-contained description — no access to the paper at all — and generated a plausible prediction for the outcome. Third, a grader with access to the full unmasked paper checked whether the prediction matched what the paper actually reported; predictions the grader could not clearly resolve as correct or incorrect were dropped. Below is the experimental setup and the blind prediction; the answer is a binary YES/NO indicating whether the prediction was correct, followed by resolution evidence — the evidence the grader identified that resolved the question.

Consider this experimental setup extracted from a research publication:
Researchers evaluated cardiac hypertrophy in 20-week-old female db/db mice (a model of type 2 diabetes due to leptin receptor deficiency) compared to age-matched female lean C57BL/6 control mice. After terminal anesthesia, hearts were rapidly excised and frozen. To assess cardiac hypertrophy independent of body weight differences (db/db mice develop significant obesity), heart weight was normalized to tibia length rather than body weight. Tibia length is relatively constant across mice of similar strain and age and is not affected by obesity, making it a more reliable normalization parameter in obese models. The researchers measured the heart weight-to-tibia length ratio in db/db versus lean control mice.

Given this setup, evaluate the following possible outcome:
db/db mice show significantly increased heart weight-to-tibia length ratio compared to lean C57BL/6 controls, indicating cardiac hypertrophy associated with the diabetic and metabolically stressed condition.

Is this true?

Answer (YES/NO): YES